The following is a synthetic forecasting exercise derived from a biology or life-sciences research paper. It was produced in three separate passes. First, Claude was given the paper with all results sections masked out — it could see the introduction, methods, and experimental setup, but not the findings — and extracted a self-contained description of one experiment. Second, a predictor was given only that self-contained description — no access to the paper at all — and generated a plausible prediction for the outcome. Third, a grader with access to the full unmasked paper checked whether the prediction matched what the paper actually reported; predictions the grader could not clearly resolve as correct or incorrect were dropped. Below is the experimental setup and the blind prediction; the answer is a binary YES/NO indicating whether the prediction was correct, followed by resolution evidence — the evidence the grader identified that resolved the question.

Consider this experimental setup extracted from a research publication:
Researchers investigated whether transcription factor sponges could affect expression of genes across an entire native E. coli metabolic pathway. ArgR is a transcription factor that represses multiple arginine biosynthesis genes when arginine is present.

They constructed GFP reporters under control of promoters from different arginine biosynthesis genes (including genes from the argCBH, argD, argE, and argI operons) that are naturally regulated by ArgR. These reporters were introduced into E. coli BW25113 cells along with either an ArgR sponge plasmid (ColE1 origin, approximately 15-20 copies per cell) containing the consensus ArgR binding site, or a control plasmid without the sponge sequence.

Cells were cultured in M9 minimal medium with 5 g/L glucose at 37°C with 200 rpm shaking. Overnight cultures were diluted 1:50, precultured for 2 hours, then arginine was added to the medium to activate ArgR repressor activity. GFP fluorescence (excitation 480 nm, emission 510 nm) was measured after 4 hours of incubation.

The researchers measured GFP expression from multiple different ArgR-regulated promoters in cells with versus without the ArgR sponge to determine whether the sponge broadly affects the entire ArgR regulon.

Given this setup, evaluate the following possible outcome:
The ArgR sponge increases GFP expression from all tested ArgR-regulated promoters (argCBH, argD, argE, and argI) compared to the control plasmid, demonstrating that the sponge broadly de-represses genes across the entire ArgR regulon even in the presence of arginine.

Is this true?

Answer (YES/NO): YES